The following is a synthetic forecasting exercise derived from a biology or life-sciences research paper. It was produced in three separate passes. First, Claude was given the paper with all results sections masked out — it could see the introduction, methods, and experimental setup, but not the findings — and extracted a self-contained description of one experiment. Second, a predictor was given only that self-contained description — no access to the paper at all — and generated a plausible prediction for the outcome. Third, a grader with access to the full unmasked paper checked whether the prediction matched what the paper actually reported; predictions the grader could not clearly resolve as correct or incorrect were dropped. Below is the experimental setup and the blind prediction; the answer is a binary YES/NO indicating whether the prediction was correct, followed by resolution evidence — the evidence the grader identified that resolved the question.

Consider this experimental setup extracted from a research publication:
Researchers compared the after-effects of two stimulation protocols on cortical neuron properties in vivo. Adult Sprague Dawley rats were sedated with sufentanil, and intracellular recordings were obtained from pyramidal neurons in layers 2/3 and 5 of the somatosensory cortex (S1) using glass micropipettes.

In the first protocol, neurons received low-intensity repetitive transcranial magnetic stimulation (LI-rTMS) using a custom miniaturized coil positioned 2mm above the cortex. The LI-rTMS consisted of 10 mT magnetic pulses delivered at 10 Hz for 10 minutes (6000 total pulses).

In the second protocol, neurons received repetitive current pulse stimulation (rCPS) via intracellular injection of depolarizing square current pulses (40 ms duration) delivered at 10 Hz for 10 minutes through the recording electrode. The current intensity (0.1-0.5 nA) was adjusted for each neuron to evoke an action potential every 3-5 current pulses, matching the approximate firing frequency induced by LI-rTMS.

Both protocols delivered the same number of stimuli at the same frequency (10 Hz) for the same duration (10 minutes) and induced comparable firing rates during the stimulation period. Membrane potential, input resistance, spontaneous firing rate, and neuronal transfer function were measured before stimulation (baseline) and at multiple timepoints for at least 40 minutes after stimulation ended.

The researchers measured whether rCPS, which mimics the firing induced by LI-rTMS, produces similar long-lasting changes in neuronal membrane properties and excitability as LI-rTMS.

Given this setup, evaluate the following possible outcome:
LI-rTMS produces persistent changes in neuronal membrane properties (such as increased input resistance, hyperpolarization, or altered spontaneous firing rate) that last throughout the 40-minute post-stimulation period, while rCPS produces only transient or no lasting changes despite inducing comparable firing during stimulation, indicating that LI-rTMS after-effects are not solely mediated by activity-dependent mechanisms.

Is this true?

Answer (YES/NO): NO